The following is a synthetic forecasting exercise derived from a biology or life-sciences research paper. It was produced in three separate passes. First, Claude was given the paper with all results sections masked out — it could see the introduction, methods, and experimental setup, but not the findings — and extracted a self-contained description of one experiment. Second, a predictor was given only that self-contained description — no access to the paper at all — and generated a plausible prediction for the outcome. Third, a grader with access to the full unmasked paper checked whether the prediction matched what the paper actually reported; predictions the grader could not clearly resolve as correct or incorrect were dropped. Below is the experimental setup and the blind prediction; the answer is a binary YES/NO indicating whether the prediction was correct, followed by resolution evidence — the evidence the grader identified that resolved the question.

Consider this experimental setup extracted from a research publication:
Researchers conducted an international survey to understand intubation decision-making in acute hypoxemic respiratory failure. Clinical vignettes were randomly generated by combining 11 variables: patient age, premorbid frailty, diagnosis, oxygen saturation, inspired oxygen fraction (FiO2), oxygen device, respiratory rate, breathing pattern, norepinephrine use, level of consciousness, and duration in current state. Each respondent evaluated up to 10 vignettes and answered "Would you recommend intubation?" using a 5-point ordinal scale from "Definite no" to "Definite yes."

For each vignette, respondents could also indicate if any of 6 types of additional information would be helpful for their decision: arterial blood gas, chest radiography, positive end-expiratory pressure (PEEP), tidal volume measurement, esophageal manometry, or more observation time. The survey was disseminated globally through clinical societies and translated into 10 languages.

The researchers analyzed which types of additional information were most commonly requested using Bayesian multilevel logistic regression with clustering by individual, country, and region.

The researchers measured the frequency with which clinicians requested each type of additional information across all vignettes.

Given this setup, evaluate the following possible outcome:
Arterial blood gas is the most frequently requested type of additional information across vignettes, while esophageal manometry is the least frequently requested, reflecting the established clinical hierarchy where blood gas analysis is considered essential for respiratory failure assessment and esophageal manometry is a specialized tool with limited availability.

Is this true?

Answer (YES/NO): YES